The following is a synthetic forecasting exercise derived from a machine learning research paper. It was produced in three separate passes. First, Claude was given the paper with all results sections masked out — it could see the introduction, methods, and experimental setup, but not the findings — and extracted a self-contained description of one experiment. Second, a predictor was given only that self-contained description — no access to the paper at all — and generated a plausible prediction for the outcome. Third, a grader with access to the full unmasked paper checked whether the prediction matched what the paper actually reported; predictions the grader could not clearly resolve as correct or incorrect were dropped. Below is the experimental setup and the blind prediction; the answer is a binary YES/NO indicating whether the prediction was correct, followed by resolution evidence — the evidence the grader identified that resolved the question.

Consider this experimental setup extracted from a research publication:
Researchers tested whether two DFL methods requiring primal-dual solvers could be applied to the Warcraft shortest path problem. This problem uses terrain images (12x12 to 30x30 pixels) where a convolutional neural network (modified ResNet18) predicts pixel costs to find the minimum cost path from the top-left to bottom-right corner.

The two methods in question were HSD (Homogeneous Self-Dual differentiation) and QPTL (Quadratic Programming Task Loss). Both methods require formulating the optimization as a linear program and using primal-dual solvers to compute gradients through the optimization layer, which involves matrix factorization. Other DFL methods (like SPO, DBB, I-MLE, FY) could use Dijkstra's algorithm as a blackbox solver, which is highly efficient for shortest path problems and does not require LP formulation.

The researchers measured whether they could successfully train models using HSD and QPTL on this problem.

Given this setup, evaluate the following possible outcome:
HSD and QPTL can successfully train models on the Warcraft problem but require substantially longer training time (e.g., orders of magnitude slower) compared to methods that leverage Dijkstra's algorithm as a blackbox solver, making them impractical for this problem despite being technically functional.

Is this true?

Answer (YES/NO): NO